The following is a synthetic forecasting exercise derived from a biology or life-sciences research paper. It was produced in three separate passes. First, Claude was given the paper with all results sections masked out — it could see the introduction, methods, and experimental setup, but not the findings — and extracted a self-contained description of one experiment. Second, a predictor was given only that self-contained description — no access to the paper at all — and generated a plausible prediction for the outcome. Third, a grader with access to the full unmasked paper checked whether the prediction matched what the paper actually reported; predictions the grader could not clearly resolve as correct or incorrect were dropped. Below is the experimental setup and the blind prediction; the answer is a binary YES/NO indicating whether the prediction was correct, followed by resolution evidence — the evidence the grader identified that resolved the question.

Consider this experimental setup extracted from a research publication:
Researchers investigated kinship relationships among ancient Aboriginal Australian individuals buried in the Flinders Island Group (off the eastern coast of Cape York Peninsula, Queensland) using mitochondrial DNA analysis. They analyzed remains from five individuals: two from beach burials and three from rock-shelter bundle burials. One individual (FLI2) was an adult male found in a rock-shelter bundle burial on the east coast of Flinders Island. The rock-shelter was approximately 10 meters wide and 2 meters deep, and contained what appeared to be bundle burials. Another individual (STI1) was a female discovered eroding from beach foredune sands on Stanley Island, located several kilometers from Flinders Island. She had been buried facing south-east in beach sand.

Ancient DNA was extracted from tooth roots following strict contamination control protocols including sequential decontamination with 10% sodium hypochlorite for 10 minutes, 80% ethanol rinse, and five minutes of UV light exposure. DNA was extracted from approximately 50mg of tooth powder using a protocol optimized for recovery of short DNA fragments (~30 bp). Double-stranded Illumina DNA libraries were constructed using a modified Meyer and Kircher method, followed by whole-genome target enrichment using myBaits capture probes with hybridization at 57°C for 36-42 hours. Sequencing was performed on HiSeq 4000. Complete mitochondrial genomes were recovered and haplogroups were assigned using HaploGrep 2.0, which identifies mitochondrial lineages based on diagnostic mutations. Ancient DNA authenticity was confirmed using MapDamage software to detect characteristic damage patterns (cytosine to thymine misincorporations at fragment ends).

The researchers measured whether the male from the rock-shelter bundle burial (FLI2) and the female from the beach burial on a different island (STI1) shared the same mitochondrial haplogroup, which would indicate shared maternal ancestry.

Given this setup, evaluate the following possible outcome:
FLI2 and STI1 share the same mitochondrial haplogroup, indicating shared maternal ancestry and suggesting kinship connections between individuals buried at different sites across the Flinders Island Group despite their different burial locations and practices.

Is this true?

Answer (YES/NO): YES